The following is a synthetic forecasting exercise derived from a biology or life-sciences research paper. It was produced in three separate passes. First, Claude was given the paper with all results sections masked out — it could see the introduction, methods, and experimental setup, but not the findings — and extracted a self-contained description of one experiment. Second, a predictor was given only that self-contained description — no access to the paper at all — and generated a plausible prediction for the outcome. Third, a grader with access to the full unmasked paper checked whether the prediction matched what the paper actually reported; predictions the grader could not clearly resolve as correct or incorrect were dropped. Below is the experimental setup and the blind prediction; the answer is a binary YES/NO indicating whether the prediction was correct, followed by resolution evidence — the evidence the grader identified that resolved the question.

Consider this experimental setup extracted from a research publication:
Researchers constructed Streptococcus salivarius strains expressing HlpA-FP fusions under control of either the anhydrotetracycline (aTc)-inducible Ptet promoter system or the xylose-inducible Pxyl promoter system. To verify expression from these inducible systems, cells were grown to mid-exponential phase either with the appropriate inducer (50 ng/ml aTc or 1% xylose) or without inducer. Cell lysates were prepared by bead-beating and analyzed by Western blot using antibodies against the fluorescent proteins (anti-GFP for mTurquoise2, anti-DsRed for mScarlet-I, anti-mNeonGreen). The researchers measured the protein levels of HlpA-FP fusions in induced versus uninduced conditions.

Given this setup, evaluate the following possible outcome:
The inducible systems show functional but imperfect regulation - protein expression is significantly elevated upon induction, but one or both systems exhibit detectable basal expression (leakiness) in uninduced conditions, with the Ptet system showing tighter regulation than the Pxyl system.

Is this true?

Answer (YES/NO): NO